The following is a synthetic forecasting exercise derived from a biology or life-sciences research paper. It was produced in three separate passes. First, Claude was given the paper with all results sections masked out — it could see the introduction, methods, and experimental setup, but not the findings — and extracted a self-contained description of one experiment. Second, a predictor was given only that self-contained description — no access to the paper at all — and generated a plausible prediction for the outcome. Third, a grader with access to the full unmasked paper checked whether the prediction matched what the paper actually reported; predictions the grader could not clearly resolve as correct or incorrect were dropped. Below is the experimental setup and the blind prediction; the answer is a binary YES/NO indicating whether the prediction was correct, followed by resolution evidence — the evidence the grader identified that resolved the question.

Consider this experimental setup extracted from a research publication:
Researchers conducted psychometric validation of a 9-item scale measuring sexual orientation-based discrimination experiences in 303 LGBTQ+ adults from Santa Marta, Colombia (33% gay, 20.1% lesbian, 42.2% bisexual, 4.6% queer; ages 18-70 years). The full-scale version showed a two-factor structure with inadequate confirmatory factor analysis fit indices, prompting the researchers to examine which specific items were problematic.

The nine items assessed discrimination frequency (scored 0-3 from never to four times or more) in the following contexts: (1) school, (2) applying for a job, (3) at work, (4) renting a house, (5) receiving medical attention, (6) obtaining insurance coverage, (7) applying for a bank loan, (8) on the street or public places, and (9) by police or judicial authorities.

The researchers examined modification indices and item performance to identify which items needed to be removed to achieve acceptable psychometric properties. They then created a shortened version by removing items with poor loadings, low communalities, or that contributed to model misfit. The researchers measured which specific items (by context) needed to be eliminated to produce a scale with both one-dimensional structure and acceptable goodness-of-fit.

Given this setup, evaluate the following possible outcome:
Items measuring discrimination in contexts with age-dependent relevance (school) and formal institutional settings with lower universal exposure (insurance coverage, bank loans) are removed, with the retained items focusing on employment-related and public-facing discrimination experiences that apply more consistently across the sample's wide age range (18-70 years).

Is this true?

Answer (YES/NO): NO